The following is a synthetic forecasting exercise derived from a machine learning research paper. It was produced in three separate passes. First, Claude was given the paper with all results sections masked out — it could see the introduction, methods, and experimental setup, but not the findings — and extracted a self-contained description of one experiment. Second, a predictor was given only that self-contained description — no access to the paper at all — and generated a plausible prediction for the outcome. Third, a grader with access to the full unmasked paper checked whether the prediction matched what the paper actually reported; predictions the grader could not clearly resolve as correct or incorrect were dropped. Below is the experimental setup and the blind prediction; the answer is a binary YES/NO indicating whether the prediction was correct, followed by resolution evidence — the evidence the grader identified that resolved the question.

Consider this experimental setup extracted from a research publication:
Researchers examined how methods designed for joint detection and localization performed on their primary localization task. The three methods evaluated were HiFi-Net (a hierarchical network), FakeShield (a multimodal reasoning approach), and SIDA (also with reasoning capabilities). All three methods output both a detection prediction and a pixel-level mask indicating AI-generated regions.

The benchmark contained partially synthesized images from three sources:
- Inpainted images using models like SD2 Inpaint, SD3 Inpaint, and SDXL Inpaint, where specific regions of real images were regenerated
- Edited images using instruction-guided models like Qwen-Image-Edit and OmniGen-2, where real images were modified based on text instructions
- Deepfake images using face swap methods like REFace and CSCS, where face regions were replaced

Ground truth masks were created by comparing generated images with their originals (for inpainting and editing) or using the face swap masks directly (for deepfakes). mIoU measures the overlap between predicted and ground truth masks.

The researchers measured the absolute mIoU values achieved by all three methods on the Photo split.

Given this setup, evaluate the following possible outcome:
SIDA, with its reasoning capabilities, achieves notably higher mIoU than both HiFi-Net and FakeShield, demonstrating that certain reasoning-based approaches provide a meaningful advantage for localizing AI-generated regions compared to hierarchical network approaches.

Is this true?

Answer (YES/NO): NO